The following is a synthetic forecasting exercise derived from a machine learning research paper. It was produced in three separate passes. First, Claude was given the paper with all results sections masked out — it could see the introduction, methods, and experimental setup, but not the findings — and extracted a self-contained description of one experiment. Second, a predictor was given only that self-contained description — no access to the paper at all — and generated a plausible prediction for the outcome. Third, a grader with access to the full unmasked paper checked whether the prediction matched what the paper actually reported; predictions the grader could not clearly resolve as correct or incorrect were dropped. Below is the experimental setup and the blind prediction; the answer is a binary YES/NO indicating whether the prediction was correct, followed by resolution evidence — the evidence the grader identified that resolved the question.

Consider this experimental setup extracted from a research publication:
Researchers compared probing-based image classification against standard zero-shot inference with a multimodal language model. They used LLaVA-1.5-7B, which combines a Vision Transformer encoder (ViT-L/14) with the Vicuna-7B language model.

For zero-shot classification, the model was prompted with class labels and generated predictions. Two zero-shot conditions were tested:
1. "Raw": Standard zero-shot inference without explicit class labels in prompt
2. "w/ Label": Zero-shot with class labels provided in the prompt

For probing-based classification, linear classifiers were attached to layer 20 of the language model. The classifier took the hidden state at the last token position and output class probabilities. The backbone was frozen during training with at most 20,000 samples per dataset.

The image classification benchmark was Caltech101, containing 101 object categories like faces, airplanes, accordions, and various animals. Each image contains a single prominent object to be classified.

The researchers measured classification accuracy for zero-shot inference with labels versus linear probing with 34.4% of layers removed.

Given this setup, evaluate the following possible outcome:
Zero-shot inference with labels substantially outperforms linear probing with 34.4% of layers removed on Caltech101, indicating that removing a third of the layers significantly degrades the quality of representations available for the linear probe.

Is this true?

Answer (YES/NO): NO